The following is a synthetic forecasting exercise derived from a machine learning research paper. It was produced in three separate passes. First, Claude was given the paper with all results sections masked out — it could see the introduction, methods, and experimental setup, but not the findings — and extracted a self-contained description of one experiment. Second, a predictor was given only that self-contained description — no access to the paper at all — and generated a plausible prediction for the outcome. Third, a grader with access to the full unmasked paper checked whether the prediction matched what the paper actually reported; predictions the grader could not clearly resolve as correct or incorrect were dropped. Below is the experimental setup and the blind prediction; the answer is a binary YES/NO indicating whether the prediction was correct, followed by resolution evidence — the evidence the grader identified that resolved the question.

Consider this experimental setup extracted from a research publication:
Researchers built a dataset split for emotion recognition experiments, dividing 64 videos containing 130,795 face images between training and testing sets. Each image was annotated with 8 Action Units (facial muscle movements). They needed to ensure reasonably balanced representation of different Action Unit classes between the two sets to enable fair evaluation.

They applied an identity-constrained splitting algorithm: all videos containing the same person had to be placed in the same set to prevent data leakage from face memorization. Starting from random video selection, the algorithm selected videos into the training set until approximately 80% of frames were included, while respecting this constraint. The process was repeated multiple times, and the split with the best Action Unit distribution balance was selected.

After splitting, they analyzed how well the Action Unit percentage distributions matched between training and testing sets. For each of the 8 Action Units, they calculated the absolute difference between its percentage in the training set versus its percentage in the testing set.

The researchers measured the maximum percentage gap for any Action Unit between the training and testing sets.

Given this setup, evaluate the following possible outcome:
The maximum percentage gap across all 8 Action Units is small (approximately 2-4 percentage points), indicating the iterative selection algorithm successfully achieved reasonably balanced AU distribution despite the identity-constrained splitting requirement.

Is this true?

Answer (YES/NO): NO